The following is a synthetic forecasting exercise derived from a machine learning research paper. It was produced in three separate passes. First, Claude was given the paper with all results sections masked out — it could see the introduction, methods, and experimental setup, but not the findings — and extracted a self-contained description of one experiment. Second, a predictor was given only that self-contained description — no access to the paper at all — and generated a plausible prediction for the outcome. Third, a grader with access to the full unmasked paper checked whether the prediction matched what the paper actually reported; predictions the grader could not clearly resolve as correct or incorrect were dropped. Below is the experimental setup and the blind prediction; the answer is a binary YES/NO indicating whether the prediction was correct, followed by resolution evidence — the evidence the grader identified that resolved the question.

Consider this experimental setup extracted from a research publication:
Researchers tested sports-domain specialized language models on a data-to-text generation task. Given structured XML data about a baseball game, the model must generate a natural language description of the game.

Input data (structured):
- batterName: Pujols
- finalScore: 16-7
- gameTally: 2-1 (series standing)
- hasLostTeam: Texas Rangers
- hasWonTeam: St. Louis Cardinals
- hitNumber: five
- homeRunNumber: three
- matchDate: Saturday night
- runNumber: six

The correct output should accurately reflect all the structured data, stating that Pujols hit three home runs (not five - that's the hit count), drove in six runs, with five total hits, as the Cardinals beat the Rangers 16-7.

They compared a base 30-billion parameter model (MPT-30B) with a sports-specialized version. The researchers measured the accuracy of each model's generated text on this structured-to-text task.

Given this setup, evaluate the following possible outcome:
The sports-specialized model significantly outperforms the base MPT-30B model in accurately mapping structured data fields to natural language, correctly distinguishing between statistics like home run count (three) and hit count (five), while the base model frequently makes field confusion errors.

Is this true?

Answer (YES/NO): NO